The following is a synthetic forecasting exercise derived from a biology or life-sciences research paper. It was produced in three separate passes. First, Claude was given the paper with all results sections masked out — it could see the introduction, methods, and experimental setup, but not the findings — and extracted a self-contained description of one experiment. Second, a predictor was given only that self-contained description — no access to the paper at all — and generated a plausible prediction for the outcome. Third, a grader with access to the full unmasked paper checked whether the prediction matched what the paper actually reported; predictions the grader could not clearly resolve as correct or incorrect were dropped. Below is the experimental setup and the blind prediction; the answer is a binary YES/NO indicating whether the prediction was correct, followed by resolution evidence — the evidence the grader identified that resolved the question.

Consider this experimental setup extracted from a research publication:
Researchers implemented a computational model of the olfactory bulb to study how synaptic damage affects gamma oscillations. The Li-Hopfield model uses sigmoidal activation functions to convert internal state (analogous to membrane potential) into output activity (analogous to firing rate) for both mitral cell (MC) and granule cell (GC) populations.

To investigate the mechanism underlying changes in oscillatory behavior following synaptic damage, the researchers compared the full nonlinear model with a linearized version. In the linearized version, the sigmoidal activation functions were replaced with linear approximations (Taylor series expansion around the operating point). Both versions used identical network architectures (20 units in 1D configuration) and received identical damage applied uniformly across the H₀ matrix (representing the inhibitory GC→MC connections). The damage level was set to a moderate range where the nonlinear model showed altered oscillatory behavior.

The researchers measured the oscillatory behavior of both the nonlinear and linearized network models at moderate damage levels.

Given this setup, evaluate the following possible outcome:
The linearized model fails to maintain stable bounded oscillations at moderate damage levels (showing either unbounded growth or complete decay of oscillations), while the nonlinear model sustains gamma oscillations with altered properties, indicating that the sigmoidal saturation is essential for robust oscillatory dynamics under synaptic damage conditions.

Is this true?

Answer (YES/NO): NO